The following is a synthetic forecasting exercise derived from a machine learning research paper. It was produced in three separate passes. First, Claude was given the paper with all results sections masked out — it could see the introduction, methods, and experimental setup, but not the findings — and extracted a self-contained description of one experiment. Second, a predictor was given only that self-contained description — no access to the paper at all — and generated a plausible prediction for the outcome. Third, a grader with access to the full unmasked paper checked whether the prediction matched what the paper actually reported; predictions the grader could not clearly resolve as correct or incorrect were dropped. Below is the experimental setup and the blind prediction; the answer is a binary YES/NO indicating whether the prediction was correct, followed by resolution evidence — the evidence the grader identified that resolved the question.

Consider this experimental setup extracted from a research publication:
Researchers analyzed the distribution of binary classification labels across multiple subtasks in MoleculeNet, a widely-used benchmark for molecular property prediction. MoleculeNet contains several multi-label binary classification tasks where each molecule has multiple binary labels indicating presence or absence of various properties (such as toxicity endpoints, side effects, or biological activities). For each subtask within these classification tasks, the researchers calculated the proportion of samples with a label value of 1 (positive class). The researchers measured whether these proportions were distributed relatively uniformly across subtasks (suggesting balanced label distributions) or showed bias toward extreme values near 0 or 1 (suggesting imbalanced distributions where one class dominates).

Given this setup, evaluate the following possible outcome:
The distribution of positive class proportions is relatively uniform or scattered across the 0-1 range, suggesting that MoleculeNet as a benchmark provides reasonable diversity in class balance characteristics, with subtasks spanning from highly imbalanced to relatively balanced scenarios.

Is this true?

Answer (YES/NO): NO